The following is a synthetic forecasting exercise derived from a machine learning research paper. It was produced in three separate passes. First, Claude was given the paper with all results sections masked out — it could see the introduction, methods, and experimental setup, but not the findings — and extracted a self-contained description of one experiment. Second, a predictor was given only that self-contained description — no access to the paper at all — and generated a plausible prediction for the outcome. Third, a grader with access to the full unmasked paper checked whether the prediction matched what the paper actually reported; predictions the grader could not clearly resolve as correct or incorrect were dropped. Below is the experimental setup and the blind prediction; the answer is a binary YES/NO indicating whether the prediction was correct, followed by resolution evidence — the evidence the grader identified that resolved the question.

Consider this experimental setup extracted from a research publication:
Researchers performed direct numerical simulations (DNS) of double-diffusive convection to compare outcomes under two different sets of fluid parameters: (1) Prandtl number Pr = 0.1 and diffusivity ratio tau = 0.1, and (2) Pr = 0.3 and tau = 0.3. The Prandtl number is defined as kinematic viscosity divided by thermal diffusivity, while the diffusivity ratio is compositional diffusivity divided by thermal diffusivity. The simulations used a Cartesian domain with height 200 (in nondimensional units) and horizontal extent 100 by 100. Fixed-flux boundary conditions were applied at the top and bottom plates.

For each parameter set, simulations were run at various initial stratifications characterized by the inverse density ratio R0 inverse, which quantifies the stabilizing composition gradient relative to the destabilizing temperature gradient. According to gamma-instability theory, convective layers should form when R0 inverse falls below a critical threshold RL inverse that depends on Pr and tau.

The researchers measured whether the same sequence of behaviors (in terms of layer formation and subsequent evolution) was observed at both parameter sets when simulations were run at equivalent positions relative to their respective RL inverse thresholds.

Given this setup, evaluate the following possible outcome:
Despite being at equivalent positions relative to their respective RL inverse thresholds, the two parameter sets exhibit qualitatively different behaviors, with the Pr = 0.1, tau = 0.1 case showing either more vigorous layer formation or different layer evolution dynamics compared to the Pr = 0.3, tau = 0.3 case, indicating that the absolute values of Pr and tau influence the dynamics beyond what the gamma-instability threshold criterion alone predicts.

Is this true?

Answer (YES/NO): NO